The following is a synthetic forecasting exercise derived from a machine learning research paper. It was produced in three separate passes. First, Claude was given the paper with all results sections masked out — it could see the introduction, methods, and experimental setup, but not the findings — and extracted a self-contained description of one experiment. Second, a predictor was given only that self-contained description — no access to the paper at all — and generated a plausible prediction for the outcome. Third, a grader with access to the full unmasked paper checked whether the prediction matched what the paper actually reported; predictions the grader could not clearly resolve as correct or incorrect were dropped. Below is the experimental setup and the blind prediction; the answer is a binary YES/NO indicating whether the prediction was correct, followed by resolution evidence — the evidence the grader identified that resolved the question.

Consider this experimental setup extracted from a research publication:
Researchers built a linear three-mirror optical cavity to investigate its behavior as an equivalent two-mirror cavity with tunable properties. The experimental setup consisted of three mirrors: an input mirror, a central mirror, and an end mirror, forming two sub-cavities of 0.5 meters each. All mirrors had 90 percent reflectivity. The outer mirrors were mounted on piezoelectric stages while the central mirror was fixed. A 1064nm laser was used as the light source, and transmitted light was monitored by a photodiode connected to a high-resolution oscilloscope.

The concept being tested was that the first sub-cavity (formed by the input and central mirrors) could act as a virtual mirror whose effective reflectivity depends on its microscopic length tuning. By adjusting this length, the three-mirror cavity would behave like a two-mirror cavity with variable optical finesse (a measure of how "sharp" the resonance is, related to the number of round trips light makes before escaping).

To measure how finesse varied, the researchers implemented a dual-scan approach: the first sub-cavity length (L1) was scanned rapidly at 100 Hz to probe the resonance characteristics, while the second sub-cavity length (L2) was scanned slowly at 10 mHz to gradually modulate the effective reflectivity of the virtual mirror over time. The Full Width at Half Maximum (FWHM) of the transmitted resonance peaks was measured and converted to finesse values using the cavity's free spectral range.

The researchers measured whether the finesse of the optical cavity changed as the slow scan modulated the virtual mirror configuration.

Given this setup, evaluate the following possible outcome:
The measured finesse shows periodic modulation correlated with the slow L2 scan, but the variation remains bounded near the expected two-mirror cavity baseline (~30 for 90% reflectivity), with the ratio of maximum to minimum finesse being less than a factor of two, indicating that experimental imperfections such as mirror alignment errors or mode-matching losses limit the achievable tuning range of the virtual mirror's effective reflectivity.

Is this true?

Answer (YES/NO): NO